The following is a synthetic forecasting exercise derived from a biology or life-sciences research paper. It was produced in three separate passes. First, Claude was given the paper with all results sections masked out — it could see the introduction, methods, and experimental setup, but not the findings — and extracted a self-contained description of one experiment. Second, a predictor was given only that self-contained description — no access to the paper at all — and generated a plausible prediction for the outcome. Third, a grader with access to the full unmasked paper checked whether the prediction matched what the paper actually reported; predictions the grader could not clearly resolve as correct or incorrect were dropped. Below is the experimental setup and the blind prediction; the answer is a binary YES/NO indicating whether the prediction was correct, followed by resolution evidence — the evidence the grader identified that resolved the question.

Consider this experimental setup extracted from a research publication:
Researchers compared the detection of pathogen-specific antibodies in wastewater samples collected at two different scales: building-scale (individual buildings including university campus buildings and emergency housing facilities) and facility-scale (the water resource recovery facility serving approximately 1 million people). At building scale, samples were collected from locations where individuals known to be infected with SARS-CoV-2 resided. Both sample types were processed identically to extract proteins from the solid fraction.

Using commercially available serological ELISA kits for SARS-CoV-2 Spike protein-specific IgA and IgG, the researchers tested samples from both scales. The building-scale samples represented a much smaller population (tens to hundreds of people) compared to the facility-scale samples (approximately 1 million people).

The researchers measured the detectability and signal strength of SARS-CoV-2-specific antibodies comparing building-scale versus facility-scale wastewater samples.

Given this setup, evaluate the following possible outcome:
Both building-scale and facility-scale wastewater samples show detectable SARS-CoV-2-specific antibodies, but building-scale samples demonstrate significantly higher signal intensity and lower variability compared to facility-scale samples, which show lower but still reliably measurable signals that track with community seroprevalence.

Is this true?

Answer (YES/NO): NO